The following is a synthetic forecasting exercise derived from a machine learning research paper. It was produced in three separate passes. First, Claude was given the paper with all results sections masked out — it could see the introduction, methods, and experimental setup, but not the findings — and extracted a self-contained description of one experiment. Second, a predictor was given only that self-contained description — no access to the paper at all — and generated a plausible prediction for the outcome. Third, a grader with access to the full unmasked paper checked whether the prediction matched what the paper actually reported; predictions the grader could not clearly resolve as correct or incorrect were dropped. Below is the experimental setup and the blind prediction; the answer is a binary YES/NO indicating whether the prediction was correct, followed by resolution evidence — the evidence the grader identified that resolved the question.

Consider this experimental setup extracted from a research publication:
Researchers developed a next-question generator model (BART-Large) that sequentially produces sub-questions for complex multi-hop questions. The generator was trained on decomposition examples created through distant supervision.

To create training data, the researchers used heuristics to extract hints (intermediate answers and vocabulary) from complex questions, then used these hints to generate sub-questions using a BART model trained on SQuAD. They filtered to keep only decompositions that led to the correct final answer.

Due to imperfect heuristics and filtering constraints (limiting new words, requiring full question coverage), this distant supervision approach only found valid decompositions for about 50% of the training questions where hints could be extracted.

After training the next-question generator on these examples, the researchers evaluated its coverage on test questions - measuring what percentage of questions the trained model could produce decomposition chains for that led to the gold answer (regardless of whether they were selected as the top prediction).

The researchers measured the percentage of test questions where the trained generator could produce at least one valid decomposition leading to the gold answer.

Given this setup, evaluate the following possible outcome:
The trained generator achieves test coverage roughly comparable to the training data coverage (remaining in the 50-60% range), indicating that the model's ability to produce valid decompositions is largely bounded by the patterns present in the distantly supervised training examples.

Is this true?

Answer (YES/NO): NO